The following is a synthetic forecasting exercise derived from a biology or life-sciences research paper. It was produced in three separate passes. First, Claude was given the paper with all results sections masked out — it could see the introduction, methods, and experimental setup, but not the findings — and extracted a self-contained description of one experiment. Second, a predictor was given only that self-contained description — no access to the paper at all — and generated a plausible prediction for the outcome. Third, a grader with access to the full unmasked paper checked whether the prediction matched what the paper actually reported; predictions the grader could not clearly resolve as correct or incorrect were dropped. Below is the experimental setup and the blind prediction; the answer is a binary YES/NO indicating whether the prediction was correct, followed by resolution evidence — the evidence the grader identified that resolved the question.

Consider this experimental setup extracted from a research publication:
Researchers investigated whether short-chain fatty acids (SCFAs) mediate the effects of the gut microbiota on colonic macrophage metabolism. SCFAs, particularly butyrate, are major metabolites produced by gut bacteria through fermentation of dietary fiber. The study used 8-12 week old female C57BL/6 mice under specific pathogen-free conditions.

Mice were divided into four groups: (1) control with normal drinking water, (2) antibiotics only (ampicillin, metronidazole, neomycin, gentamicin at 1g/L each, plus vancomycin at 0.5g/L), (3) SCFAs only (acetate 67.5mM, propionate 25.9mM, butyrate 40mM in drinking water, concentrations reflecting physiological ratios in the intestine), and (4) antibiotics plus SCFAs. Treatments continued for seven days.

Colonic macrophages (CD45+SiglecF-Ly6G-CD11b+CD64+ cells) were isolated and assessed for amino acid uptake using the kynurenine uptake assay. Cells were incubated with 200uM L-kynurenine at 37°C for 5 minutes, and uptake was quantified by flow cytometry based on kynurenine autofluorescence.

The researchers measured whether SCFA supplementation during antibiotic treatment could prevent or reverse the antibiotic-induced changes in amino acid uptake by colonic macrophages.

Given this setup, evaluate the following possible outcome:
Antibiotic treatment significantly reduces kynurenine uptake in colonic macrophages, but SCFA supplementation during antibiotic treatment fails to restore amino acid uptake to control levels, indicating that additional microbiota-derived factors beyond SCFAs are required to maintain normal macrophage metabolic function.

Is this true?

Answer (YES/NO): NO